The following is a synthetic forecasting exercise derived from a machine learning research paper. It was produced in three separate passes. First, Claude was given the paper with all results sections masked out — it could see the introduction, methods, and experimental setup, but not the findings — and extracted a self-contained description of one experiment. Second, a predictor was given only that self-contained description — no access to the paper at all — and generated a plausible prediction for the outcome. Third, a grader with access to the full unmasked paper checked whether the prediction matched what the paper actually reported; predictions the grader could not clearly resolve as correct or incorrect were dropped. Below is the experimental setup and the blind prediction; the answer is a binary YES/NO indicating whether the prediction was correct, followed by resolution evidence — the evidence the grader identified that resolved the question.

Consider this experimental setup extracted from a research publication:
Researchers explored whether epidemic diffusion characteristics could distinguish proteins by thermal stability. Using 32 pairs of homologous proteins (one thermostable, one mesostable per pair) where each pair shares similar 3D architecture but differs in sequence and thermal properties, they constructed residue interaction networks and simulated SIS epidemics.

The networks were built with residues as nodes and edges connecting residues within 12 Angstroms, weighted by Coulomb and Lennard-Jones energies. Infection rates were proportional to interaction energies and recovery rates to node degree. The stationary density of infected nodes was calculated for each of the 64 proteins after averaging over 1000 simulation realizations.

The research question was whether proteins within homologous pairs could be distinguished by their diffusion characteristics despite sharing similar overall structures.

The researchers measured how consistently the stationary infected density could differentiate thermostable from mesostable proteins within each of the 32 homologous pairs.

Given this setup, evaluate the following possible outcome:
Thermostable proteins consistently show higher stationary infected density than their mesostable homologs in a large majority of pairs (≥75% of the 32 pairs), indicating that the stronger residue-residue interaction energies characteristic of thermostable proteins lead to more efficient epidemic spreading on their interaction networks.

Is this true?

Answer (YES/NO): YES